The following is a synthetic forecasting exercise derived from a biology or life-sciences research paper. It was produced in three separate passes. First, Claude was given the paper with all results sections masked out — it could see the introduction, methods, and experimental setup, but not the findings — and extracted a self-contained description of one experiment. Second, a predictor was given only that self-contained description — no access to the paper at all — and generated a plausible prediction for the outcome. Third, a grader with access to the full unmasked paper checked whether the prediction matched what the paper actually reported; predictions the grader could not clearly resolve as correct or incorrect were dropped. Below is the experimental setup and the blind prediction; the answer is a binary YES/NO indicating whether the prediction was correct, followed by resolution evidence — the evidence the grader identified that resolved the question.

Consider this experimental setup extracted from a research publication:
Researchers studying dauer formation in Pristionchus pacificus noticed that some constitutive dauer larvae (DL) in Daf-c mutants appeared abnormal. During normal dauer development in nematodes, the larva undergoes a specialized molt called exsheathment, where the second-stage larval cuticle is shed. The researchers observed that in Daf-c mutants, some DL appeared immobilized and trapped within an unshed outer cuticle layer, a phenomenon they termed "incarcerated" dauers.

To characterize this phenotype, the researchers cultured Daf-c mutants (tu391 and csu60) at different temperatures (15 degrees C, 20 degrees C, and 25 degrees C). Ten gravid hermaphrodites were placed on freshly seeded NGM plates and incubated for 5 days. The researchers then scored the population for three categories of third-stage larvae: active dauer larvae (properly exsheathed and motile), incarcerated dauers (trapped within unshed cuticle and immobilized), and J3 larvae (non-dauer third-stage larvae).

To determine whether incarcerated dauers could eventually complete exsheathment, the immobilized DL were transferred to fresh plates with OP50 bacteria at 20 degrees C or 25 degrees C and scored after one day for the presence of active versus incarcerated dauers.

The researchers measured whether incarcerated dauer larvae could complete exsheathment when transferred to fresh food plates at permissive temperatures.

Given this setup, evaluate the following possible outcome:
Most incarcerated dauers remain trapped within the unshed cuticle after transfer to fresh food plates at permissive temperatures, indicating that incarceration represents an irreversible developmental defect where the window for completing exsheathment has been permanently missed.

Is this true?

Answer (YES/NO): NO